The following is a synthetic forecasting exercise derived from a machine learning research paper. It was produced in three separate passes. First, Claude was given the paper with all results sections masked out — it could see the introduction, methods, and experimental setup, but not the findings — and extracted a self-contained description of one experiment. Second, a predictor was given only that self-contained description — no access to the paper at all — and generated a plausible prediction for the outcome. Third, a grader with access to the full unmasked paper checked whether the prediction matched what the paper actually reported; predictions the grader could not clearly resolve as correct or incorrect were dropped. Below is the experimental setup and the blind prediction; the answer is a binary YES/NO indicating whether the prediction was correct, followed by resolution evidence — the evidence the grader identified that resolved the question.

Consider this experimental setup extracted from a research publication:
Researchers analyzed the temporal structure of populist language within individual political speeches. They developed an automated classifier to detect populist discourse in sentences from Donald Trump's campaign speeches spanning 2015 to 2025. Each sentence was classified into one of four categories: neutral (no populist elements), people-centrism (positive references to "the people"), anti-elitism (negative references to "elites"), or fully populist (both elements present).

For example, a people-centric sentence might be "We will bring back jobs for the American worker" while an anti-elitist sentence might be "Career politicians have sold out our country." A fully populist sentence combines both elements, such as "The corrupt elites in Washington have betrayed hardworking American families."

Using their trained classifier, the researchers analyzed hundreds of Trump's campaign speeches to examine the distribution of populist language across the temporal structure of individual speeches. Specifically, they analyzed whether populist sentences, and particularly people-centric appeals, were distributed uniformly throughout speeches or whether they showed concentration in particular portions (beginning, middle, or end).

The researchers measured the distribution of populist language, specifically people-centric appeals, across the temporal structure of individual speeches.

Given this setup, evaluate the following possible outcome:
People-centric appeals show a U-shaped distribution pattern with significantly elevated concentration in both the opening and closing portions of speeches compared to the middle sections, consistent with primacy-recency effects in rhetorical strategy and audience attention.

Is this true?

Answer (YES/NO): YES